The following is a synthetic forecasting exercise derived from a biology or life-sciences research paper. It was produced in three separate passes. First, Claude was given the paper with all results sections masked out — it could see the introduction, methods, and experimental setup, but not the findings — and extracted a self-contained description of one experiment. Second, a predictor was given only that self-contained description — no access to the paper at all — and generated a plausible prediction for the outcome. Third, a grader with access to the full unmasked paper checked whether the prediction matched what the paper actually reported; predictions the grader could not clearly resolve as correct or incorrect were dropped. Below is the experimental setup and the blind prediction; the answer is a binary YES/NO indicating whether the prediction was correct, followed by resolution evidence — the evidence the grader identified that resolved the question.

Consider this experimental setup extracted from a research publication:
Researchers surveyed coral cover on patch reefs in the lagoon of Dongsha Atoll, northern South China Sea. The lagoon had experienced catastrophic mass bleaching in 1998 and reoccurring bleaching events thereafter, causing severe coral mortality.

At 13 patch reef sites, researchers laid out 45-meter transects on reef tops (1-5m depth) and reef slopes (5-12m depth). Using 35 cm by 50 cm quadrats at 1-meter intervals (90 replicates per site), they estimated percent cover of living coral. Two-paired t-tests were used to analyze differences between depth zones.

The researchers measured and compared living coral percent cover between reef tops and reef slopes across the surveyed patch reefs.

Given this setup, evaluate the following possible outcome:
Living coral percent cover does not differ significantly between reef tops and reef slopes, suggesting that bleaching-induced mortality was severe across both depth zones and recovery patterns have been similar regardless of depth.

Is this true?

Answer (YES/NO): YES